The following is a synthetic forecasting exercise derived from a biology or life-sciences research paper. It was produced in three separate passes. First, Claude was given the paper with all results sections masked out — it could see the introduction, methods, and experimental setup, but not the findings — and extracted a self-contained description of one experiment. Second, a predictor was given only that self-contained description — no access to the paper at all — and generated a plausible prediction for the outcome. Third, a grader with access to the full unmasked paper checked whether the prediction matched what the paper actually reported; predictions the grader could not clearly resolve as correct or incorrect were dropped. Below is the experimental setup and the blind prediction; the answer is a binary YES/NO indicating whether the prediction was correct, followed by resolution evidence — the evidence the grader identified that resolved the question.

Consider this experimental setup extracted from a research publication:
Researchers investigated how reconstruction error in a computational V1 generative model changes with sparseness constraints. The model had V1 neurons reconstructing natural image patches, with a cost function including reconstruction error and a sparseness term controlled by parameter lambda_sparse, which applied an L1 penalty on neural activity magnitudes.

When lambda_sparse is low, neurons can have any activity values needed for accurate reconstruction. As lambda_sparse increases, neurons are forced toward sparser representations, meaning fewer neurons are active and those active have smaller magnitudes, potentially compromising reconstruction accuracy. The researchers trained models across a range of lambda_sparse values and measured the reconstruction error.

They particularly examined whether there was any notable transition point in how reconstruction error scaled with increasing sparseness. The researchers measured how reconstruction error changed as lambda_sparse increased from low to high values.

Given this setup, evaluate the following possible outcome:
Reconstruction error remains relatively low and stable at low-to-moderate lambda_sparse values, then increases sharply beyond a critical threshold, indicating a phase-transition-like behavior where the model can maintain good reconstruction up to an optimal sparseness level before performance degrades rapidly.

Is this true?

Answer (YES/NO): YES